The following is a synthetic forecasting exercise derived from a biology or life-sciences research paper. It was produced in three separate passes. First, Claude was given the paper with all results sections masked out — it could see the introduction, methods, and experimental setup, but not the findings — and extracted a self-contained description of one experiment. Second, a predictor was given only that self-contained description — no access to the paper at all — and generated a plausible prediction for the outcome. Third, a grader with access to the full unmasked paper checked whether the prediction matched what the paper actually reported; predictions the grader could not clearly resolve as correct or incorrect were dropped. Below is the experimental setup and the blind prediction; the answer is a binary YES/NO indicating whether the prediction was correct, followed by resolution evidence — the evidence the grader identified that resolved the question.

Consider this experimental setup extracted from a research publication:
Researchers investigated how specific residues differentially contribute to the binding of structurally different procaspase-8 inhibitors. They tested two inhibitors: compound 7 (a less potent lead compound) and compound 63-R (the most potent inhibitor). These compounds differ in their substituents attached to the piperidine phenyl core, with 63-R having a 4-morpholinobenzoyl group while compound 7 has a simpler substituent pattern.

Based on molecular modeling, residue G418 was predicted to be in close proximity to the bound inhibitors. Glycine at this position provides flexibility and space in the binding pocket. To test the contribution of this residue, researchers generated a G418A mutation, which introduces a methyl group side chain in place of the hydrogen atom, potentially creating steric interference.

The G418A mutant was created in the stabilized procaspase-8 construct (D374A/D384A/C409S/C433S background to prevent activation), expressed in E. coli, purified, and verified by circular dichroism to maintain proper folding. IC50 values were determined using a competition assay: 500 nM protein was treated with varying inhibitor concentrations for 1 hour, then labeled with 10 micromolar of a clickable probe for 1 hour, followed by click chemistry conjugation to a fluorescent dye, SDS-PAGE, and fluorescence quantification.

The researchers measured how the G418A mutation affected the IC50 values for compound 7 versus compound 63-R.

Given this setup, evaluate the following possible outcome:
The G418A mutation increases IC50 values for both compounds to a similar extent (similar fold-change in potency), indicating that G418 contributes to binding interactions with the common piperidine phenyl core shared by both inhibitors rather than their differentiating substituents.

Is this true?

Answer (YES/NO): NO